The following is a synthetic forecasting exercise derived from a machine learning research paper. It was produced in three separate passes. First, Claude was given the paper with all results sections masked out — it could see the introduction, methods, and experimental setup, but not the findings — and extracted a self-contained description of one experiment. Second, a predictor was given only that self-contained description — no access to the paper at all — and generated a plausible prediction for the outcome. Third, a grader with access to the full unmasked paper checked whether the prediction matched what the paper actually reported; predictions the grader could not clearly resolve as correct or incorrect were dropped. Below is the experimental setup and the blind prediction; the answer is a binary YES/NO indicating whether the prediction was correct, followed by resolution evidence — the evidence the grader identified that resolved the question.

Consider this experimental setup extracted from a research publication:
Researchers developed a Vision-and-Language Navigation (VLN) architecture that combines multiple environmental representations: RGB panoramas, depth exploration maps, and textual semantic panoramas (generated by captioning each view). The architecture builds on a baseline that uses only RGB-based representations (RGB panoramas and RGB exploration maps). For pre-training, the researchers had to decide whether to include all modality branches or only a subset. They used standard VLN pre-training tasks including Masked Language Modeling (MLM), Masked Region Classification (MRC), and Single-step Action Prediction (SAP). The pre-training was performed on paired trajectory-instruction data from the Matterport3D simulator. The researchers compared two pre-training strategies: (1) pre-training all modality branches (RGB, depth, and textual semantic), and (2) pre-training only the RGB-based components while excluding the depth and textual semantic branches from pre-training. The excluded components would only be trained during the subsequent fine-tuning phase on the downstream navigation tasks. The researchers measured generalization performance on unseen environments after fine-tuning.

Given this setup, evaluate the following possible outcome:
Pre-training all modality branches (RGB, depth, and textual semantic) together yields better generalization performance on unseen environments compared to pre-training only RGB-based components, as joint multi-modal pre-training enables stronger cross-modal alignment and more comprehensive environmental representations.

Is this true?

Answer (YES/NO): NO